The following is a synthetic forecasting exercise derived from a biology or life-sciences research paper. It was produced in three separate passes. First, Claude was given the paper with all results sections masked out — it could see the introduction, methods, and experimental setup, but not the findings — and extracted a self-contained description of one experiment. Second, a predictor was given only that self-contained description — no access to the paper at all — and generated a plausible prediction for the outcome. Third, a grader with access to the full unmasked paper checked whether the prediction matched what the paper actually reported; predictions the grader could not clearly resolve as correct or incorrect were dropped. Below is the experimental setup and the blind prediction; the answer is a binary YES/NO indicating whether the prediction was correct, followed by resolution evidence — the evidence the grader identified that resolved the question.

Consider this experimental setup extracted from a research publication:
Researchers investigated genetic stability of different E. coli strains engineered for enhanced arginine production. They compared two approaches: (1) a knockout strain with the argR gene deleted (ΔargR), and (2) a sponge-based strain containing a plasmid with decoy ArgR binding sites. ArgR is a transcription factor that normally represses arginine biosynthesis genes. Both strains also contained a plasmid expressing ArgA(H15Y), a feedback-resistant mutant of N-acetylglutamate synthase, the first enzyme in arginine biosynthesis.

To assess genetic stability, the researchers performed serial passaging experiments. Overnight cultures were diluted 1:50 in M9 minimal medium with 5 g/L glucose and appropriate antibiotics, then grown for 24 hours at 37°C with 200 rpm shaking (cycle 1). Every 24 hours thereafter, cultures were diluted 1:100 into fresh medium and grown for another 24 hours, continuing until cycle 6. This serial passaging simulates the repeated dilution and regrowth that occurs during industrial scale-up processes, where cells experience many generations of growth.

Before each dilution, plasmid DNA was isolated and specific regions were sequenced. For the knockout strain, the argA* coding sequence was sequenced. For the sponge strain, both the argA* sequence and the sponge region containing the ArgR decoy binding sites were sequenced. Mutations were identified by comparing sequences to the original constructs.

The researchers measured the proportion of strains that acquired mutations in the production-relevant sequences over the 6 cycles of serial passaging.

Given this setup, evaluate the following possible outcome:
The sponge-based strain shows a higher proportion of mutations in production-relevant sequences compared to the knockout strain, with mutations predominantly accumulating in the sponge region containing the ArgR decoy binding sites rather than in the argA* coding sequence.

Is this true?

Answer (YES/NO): NO